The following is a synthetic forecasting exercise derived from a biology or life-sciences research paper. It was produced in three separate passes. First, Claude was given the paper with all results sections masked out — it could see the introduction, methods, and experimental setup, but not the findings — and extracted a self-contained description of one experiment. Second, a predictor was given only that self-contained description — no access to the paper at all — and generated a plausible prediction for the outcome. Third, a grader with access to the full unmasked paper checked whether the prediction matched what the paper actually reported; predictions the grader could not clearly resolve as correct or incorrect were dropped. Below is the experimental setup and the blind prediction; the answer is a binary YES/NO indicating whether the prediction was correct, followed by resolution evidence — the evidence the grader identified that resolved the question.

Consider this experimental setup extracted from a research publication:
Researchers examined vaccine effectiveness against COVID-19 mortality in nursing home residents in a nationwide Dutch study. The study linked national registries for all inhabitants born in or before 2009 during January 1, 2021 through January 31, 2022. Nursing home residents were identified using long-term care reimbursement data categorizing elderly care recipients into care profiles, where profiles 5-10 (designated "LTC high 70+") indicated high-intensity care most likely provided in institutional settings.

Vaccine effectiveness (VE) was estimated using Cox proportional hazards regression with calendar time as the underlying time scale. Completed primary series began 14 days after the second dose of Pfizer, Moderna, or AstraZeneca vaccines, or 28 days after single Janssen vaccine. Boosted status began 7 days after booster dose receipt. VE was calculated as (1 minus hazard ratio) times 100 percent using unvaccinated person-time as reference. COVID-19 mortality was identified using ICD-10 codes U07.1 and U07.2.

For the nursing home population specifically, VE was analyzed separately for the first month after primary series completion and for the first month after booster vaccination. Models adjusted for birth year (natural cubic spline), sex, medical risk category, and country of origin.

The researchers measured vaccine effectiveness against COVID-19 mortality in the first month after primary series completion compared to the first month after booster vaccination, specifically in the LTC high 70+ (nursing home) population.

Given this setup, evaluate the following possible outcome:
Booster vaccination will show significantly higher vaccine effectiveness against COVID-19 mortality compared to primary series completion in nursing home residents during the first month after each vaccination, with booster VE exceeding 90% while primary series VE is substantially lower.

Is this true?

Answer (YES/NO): NO